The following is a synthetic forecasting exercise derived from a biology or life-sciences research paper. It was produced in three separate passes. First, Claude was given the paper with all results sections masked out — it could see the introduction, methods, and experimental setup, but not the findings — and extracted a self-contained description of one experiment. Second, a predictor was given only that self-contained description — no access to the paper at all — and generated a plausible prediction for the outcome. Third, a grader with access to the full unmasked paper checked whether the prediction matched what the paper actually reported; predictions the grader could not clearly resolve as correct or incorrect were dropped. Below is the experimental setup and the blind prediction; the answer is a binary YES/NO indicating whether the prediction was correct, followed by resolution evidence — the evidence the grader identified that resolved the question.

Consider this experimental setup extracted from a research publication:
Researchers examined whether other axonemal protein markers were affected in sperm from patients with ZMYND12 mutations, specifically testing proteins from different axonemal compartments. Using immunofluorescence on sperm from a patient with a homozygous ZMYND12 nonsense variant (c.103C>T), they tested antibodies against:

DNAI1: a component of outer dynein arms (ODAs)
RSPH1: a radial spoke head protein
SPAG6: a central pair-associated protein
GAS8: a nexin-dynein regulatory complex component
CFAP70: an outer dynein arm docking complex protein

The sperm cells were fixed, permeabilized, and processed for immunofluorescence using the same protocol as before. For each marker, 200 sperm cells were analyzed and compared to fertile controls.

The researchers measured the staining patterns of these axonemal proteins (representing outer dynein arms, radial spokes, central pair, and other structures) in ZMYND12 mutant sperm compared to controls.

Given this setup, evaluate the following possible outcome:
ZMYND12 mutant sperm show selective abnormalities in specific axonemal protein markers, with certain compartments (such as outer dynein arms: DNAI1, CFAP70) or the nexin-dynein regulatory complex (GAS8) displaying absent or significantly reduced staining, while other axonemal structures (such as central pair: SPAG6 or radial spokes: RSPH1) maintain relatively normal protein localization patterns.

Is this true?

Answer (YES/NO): NO